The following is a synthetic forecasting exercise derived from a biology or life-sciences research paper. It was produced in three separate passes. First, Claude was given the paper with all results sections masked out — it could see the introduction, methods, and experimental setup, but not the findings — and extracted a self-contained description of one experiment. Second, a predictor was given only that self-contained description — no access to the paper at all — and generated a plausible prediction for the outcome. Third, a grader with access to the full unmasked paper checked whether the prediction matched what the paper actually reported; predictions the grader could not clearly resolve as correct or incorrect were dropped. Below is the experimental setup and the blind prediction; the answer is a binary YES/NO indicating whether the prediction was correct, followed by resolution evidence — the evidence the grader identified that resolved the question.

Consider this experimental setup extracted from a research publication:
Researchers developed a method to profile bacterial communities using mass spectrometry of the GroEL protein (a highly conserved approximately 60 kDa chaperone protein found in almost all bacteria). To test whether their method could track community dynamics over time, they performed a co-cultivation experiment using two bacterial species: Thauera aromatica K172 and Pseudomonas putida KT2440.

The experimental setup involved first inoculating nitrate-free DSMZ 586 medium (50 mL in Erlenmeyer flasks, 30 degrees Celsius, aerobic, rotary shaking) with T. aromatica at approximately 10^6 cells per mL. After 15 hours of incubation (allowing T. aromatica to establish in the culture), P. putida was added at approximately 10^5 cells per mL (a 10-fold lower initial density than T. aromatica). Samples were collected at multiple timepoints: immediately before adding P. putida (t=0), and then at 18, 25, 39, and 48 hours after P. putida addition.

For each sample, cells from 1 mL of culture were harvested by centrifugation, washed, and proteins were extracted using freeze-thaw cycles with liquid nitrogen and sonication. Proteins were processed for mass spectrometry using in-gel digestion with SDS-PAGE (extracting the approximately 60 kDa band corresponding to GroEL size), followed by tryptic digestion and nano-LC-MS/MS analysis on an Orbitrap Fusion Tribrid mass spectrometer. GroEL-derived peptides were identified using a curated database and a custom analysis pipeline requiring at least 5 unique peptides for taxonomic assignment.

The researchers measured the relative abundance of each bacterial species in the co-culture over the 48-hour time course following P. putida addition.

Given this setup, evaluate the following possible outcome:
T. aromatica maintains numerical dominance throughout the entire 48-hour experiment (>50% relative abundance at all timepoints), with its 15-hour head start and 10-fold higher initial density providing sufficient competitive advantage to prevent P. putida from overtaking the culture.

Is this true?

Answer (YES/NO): YES